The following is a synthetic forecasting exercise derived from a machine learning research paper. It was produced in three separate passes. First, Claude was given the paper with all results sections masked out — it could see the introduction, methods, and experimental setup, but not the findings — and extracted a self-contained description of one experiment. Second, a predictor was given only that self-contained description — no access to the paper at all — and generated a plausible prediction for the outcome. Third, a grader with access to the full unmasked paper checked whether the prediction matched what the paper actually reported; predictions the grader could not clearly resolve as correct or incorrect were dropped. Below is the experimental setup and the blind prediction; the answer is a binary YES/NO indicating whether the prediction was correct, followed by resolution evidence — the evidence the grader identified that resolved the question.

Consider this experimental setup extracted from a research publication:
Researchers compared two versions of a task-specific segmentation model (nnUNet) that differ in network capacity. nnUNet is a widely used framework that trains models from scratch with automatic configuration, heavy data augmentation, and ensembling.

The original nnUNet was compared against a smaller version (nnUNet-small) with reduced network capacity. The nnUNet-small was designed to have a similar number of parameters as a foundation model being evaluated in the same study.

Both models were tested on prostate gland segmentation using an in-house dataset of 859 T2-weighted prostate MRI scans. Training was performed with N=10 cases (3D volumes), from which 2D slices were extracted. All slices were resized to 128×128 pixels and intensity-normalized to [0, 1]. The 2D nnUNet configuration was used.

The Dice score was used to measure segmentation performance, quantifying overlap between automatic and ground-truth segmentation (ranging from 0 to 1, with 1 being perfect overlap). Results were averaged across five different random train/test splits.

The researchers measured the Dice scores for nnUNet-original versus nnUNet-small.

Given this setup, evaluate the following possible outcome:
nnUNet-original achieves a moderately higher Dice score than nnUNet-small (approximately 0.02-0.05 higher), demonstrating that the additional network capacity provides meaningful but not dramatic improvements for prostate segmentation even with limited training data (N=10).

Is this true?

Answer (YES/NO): NO